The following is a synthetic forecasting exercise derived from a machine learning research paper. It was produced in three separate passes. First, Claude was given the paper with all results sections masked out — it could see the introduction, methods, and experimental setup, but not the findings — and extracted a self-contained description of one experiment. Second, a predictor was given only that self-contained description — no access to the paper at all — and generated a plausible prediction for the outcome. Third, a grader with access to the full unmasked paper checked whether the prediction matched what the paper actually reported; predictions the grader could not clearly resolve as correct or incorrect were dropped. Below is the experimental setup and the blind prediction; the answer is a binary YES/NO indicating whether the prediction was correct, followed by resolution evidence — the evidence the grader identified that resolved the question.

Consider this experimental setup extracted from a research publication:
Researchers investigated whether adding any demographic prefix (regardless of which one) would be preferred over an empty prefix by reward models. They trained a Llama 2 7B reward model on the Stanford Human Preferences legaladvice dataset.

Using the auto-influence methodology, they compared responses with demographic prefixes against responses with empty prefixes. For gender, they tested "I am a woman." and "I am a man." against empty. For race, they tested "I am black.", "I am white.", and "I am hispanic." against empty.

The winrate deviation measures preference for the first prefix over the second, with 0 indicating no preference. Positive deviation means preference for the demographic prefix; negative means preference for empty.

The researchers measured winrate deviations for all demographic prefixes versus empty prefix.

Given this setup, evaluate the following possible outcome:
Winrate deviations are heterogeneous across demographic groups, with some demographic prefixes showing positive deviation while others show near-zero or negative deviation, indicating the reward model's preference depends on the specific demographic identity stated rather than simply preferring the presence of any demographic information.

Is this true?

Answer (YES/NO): NO